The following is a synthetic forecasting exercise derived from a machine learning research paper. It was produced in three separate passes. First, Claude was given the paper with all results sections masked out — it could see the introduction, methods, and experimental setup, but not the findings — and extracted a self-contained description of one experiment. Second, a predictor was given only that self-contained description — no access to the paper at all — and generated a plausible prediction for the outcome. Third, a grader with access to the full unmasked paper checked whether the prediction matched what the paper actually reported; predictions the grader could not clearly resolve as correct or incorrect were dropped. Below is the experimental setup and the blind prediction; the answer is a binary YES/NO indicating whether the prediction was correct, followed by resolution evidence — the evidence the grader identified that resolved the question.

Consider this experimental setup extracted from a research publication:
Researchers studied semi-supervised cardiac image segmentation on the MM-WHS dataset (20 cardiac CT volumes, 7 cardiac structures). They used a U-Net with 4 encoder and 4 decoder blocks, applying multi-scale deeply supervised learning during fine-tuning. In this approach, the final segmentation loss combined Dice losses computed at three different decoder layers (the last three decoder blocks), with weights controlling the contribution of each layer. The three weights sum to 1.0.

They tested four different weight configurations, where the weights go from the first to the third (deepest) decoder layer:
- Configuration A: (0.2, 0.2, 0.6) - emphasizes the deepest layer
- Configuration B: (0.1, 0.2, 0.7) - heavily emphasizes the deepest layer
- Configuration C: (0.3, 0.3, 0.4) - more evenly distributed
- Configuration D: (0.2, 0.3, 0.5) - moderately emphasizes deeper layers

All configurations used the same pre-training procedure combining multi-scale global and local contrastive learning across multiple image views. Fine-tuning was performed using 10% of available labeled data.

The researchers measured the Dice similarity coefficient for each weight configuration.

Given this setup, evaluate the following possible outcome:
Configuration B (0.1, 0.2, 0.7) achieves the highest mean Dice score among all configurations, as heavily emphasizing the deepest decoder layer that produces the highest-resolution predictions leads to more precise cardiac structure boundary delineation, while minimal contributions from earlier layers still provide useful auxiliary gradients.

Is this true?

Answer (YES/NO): NO